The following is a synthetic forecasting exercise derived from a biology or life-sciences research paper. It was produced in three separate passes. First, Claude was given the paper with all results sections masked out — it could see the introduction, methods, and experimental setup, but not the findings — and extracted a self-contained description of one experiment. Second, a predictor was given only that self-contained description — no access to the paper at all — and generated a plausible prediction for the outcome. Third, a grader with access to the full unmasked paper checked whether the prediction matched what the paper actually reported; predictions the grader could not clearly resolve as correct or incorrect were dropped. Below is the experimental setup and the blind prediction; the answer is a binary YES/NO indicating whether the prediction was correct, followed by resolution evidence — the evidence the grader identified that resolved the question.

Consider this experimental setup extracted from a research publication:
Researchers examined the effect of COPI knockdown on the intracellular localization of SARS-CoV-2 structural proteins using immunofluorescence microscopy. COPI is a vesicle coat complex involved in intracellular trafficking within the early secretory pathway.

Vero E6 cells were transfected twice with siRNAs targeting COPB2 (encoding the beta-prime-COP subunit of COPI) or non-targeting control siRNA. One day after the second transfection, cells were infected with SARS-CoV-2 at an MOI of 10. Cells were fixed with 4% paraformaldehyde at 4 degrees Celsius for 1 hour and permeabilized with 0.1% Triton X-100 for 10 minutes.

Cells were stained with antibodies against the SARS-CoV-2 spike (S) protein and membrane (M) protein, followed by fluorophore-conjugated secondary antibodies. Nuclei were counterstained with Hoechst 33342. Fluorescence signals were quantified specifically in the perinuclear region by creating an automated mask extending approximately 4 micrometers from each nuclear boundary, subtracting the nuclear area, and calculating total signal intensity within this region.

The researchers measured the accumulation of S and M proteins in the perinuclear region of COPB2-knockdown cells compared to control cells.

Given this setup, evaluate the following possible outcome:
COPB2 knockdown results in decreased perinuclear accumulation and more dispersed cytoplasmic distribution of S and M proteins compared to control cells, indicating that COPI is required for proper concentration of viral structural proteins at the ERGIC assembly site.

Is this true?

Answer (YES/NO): NO